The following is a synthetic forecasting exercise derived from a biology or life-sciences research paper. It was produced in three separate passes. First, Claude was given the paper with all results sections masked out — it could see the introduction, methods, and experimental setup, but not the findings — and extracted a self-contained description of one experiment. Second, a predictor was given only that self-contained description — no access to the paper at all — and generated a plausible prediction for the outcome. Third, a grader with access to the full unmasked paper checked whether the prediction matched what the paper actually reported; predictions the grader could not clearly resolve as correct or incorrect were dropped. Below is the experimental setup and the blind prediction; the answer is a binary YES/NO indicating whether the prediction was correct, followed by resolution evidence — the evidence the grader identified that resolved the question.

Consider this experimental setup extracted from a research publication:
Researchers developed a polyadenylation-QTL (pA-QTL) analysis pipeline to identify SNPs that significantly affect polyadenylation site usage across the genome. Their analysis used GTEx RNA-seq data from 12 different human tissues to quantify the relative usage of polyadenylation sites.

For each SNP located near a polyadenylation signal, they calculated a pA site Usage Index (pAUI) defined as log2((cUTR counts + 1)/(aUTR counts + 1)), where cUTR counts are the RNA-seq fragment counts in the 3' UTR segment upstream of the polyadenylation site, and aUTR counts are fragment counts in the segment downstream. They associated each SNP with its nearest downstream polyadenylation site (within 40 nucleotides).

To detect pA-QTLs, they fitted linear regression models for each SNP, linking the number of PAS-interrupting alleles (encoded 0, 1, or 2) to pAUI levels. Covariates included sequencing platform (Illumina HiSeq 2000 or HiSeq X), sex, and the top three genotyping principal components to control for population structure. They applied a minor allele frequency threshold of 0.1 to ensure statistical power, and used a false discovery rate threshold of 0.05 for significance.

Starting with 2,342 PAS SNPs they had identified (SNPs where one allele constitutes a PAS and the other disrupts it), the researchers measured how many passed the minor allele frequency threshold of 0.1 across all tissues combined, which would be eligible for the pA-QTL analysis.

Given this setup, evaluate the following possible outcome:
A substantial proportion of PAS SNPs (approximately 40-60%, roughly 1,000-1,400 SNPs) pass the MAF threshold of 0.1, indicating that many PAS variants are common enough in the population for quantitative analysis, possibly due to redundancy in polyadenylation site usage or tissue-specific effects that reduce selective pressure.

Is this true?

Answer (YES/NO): NO